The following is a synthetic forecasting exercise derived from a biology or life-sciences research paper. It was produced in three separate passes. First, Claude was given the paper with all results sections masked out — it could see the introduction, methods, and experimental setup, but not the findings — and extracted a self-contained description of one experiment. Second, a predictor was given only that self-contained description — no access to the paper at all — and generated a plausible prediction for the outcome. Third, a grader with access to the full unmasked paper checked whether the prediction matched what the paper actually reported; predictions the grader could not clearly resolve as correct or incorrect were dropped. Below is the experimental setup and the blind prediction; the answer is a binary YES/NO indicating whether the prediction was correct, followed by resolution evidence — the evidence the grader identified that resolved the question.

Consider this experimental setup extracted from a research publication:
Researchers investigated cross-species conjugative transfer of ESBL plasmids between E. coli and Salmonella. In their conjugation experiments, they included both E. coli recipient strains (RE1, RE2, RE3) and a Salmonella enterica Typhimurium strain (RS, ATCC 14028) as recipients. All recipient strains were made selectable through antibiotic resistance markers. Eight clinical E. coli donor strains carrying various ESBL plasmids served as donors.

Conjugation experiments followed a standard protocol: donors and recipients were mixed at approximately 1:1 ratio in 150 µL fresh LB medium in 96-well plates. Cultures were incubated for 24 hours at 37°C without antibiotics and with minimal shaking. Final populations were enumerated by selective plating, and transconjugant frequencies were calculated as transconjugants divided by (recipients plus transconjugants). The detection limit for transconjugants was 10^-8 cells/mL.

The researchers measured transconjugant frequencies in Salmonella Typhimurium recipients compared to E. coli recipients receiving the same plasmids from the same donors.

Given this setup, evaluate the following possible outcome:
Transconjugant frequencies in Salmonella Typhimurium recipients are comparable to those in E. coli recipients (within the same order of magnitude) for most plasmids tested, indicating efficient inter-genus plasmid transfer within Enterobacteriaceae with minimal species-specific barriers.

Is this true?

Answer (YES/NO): YES